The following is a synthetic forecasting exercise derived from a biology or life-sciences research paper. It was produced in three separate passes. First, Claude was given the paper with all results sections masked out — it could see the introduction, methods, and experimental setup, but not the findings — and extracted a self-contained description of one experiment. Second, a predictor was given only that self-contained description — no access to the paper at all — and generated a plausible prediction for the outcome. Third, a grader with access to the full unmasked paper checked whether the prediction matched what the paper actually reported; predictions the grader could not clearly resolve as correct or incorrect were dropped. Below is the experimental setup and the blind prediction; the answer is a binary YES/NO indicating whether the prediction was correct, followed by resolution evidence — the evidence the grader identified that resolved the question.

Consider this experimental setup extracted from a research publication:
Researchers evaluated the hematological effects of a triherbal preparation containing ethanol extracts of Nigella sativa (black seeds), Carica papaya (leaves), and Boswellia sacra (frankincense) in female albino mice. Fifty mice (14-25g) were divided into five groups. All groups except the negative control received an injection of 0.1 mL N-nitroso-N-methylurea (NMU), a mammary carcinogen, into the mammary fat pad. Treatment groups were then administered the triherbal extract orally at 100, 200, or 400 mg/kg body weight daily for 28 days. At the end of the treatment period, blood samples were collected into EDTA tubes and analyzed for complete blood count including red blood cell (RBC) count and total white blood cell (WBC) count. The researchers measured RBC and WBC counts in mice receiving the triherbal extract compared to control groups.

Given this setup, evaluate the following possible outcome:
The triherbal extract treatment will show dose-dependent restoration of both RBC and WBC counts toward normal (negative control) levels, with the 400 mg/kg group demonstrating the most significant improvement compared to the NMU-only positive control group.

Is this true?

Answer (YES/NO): NO